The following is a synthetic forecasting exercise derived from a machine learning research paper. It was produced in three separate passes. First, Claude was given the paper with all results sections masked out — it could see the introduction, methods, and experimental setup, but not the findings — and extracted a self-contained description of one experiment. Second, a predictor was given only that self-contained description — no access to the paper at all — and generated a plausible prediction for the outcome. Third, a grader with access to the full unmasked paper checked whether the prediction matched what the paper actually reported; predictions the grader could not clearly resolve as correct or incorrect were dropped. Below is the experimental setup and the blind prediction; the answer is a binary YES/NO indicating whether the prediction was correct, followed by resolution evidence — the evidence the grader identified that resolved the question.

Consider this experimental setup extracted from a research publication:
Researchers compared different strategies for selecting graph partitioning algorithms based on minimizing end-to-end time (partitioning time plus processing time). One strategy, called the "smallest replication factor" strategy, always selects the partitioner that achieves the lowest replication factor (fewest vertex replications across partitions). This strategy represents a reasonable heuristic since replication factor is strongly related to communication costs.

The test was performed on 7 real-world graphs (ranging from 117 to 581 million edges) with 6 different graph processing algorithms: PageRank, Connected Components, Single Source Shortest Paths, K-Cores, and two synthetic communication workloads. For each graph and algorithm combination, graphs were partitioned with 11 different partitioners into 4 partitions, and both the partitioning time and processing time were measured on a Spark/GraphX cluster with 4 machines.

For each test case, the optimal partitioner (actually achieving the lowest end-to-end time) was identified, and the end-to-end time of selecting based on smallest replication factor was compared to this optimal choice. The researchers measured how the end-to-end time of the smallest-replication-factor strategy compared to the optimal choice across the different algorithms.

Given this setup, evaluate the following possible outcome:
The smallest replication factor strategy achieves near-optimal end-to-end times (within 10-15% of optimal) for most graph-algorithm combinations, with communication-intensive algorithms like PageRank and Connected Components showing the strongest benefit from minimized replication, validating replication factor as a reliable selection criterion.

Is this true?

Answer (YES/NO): NO